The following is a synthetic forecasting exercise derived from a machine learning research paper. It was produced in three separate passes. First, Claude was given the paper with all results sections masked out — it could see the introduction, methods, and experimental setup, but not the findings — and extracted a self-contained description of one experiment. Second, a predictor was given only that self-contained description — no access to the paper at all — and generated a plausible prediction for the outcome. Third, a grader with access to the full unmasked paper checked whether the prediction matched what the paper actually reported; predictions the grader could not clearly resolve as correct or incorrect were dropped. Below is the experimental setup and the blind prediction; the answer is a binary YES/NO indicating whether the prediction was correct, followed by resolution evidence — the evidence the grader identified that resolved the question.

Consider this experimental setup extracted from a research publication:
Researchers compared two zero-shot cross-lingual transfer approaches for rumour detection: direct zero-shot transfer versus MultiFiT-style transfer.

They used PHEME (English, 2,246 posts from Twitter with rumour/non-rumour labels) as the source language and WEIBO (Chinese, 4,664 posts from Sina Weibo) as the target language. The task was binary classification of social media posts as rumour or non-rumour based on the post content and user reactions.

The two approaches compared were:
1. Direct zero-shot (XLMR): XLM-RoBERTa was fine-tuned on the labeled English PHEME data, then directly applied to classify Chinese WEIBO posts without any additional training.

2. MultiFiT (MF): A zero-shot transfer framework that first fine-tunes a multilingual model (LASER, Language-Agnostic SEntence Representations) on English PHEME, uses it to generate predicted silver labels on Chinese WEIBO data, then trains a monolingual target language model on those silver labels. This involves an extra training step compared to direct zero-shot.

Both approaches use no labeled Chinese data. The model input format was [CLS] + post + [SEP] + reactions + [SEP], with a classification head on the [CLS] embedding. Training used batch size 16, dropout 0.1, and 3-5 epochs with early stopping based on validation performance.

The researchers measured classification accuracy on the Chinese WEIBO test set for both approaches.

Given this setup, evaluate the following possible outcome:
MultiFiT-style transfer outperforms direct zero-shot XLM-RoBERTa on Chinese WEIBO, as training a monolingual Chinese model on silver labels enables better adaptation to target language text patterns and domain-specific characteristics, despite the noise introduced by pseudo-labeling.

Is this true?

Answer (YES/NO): NO